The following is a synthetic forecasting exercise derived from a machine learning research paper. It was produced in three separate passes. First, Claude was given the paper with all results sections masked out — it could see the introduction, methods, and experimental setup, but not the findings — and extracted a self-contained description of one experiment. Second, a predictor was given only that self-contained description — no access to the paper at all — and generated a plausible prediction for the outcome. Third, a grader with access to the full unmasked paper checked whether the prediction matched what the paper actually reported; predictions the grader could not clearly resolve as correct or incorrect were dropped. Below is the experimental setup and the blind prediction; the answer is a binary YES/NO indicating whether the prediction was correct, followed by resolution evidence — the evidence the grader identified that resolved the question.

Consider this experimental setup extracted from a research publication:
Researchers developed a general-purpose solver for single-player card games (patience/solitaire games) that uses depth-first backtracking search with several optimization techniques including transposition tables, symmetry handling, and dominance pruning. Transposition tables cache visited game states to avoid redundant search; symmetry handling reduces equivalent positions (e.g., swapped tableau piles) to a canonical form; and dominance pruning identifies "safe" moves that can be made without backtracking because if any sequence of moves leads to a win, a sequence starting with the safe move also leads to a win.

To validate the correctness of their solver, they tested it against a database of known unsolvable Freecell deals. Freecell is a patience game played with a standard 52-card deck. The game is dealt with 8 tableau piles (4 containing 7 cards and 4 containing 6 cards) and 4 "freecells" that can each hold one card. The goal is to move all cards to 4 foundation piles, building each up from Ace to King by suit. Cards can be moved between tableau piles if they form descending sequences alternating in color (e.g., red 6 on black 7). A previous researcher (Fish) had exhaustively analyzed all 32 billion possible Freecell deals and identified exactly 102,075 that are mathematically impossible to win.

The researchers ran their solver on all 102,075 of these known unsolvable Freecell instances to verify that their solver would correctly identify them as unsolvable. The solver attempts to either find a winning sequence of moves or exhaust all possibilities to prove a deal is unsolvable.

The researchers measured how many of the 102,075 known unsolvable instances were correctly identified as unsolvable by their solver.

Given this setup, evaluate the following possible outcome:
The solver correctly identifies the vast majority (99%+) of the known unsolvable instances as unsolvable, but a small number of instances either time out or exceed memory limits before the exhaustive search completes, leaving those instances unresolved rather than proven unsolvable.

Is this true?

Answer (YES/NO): YES